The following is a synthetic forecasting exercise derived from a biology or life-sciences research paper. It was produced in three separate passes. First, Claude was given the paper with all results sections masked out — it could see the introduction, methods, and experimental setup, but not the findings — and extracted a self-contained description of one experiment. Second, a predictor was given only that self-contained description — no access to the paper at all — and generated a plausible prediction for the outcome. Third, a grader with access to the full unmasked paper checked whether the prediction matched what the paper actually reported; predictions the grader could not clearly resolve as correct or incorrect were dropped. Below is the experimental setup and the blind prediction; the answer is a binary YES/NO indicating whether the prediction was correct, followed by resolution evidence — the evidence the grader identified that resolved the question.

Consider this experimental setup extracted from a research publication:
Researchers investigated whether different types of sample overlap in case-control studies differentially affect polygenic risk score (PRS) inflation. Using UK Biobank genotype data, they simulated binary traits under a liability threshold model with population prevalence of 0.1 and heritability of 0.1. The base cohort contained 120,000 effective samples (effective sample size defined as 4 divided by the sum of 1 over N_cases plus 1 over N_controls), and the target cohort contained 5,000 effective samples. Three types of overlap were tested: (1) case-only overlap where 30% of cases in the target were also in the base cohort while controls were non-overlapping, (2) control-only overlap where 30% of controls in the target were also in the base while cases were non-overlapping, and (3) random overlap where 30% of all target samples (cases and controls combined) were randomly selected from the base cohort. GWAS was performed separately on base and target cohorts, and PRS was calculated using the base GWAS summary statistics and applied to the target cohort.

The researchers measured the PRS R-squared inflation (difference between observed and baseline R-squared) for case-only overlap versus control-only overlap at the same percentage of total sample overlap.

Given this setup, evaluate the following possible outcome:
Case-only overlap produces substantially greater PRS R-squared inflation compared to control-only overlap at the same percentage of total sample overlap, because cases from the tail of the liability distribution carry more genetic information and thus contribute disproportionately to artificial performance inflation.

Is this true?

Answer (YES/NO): YES